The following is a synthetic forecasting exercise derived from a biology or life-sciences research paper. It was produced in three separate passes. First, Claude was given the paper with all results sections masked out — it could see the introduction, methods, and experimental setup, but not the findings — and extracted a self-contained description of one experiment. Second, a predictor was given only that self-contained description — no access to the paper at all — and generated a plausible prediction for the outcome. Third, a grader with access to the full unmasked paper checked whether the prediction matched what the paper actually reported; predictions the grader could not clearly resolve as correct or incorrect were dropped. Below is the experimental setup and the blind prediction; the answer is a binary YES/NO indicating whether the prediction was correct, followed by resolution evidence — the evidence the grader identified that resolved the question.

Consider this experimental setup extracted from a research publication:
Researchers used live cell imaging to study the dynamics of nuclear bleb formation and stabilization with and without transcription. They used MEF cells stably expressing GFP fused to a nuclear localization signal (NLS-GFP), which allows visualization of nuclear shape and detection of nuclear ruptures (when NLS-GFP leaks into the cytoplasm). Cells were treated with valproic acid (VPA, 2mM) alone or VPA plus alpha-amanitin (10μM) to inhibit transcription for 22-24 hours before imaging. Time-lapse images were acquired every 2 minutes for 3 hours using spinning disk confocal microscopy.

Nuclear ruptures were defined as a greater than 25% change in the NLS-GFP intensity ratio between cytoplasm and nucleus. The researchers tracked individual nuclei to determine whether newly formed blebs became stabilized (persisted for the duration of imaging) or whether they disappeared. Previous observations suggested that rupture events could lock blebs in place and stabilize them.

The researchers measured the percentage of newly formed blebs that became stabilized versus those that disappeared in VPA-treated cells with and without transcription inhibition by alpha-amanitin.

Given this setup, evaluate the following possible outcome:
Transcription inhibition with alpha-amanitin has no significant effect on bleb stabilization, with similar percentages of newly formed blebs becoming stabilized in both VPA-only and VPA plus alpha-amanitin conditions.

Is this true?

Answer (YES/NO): NO